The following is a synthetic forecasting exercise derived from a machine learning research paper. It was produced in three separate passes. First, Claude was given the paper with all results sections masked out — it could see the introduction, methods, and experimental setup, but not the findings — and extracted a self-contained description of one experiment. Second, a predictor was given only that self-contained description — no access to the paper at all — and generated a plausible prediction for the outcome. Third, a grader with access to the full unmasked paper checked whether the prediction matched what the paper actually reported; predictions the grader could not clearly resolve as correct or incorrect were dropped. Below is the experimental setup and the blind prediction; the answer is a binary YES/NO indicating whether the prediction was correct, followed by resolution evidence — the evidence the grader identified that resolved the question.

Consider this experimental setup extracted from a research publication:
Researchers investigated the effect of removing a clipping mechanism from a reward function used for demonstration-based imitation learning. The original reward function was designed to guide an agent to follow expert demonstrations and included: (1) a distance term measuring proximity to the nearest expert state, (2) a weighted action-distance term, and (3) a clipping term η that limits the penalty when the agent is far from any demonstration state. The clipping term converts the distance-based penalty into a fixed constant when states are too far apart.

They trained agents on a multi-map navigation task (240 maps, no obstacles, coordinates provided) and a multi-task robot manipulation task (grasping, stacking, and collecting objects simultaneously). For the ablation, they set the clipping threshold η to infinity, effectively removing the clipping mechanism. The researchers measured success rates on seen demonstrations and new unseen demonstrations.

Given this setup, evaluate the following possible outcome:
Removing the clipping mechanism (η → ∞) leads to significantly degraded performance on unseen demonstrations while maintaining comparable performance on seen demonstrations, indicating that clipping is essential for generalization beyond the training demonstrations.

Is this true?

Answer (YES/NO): NO